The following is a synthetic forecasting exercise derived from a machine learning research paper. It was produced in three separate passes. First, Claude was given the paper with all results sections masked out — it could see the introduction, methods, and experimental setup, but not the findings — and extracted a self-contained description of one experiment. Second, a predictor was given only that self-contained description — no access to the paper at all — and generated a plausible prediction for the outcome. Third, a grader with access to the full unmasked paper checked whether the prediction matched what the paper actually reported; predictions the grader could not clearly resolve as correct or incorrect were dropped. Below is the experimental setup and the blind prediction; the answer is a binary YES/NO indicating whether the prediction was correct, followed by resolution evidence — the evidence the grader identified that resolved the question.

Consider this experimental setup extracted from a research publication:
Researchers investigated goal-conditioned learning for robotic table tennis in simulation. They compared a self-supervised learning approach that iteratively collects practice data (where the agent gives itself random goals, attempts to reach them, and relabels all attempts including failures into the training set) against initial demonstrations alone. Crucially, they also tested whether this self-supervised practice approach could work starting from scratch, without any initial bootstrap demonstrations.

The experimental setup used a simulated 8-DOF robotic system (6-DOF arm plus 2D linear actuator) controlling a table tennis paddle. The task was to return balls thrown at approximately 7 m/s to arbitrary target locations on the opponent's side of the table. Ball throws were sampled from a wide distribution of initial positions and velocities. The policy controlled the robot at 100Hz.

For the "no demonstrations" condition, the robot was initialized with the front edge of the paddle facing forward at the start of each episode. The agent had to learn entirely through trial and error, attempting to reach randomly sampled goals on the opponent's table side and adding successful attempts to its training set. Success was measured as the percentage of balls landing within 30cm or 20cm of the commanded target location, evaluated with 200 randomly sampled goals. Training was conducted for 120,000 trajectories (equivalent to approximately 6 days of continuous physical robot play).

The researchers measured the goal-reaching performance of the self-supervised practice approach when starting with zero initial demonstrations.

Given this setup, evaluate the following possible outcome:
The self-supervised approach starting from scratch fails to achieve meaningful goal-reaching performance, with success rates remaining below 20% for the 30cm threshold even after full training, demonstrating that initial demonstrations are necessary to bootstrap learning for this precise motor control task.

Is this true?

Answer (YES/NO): YES